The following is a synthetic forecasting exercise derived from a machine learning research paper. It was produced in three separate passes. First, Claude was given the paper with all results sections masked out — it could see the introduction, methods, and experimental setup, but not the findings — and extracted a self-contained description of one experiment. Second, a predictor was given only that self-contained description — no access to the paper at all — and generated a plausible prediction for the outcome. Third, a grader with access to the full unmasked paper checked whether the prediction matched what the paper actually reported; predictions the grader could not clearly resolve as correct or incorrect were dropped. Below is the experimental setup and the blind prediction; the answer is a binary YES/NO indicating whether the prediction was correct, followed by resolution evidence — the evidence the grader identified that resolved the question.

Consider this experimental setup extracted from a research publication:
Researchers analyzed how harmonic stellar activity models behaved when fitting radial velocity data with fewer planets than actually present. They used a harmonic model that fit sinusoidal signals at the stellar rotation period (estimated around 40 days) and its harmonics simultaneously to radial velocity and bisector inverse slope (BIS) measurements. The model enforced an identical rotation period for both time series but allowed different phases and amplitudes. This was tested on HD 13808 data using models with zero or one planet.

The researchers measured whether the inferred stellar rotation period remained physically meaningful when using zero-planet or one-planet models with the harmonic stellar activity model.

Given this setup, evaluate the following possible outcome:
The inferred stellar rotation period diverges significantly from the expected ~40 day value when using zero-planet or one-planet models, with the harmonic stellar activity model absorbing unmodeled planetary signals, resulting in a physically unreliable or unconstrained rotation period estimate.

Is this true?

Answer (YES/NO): YES